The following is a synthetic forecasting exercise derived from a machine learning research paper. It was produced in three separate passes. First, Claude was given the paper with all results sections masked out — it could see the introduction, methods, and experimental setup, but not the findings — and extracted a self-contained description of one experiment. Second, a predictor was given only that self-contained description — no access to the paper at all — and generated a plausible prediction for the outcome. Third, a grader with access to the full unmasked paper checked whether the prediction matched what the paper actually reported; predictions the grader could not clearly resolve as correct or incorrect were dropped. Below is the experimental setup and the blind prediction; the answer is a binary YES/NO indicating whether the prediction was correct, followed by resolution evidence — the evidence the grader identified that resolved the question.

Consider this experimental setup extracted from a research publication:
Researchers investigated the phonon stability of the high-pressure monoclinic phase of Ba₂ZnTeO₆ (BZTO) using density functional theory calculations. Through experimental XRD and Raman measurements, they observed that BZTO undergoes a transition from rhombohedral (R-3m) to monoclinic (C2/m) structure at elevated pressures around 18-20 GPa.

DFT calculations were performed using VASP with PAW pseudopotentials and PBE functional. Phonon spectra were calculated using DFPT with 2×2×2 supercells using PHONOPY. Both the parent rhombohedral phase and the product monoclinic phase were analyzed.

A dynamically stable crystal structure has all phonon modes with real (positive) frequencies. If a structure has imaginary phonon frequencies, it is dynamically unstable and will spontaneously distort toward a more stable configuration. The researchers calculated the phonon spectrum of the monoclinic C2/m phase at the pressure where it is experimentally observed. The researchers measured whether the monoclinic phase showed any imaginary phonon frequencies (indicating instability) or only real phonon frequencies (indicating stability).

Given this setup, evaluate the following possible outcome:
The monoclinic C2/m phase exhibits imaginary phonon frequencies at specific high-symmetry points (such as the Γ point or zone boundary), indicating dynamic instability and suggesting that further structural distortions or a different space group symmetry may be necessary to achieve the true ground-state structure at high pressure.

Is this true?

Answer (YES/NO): NO